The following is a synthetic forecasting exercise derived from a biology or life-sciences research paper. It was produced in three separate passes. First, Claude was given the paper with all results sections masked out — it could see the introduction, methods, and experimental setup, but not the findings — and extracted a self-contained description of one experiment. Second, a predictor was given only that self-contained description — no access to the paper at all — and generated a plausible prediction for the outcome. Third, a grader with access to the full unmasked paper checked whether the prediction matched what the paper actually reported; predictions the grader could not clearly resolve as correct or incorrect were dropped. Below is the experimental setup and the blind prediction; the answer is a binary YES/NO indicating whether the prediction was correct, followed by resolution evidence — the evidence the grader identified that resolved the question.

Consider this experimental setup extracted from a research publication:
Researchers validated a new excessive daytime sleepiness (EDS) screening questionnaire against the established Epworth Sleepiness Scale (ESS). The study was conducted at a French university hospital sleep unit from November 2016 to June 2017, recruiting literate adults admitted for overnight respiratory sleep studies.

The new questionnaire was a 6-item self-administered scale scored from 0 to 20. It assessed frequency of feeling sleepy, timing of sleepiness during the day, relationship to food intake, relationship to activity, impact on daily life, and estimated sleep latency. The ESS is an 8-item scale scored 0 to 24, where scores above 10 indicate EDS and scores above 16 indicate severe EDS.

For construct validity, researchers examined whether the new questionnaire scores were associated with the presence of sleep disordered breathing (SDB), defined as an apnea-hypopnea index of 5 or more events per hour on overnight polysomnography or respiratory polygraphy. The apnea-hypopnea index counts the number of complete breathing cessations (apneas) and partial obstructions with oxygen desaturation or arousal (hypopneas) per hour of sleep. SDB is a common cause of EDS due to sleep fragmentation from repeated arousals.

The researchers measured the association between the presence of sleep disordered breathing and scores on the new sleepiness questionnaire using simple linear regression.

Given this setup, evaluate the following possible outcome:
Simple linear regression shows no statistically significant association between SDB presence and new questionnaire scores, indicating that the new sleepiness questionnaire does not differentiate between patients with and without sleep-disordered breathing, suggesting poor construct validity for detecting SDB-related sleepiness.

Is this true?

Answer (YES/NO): YES